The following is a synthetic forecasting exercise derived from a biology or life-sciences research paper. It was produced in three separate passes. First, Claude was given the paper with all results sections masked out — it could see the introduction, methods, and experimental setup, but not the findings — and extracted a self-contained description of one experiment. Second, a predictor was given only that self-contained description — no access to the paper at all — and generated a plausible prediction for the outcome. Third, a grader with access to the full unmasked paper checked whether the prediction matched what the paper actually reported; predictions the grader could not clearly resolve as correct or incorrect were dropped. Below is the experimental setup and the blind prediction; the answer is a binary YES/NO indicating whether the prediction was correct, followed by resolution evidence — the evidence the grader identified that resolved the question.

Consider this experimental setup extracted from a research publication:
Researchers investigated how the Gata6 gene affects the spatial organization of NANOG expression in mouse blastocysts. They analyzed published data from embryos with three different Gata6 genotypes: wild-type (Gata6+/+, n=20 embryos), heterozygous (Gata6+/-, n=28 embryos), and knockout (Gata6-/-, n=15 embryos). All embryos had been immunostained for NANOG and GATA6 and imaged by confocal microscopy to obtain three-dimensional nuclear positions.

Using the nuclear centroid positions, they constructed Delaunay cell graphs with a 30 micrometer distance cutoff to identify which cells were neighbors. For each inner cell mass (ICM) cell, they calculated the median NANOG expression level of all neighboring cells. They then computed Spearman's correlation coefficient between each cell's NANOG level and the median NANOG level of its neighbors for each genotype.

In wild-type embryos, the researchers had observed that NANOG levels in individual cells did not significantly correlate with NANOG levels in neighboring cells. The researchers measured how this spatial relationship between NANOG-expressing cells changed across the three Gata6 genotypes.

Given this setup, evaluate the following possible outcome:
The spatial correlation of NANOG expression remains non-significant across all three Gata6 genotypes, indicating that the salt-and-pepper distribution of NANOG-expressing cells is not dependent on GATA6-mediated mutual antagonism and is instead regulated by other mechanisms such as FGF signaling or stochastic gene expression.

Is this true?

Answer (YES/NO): NO